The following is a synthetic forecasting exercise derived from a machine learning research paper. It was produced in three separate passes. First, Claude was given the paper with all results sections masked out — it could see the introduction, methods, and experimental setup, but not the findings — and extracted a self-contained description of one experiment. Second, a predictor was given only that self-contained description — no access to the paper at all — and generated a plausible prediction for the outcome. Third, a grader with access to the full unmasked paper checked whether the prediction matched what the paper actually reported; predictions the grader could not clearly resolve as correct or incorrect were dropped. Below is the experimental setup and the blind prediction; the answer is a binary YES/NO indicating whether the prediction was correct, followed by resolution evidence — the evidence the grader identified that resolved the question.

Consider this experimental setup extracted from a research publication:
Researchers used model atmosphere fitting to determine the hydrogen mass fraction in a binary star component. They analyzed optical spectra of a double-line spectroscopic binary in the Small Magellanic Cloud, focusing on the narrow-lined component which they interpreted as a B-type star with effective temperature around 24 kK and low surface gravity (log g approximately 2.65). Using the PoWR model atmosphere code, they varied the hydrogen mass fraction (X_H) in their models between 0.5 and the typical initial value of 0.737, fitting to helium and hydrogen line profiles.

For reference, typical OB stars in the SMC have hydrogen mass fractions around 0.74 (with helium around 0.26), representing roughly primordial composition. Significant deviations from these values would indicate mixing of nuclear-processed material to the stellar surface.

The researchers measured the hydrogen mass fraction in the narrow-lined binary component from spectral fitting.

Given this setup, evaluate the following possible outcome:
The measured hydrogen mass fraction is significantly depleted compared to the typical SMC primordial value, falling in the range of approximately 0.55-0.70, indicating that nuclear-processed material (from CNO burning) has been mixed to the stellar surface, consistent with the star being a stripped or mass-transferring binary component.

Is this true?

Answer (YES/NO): YES